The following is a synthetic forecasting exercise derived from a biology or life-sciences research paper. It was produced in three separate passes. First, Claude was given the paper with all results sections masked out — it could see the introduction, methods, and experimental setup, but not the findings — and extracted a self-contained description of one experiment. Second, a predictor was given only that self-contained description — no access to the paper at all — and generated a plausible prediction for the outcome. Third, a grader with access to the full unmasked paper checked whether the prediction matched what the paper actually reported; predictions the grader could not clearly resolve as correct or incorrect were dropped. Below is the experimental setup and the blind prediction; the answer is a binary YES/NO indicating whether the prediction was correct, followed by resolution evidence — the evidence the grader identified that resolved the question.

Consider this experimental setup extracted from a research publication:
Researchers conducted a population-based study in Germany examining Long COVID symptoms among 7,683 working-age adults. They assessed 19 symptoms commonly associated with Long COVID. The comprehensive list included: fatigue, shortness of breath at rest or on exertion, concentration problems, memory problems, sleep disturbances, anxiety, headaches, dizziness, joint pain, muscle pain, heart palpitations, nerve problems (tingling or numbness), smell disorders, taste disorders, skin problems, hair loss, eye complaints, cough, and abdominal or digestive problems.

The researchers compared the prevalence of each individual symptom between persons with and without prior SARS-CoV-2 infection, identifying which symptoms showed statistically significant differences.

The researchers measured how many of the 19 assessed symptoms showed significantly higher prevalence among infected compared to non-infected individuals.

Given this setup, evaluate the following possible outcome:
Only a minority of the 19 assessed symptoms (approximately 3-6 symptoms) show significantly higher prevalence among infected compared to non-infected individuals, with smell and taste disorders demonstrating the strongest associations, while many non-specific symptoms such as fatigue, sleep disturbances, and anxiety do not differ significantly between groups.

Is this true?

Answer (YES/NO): NO